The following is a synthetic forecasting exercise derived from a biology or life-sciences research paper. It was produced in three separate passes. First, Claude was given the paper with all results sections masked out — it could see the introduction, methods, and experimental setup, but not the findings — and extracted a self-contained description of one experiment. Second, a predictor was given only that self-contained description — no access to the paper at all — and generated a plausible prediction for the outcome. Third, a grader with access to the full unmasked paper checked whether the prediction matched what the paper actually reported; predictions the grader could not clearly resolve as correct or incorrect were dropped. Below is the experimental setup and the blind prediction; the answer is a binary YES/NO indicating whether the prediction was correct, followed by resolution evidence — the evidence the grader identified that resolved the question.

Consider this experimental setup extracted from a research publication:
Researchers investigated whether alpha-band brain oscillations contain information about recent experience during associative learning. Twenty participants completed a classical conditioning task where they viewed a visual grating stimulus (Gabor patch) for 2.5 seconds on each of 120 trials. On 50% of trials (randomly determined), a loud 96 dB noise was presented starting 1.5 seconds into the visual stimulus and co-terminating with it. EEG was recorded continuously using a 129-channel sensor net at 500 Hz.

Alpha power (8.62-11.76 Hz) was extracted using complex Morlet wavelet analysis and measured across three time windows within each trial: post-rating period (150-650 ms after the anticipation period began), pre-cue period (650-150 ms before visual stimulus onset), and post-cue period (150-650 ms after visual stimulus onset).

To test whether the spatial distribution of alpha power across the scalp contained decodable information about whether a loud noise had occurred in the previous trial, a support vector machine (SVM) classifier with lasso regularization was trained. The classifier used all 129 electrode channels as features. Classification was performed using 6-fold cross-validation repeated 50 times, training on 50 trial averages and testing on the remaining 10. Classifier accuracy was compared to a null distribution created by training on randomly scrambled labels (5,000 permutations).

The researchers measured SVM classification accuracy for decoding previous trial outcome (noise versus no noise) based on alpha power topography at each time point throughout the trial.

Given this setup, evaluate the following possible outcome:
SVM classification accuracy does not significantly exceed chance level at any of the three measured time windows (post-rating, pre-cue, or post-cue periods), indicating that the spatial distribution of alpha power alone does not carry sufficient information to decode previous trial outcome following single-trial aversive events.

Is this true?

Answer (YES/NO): NO